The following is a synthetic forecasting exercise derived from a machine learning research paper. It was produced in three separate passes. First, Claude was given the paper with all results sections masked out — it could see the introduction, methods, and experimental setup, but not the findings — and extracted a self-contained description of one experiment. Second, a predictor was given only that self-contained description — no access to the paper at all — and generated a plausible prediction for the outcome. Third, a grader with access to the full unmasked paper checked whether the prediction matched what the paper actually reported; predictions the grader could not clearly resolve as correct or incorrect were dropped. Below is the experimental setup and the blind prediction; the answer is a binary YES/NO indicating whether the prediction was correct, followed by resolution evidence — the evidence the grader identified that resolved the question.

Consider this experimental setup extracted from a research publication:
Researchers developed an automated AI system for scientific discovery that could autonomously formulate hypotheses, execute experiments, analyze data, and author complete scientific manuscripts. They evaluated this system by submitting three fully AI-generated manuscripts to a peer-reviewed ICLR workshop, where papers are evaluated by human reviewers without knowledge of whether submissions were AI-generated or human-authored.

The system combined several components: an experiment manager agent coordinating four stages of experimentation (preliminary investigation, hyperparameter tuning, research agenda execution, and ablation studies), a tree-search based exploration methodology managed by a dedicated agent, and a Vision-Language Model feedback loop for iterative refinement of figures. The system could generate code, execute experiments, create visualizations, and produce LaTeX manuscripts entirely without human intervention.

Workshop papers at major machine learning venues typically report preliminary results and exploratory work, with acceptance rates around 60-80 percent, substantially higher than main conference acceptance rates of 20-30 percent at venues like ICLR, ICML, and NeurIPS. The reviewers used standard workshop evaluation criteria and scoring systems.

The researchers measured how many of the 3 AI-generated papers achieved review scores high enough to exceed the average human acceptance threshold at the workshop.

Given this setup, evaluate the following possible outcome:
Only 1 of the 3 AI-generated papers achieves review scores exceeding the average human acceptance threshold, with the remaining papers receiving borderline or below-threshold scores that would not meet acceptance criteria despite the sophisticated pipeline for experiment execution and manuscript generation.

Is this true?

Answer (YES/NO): YES